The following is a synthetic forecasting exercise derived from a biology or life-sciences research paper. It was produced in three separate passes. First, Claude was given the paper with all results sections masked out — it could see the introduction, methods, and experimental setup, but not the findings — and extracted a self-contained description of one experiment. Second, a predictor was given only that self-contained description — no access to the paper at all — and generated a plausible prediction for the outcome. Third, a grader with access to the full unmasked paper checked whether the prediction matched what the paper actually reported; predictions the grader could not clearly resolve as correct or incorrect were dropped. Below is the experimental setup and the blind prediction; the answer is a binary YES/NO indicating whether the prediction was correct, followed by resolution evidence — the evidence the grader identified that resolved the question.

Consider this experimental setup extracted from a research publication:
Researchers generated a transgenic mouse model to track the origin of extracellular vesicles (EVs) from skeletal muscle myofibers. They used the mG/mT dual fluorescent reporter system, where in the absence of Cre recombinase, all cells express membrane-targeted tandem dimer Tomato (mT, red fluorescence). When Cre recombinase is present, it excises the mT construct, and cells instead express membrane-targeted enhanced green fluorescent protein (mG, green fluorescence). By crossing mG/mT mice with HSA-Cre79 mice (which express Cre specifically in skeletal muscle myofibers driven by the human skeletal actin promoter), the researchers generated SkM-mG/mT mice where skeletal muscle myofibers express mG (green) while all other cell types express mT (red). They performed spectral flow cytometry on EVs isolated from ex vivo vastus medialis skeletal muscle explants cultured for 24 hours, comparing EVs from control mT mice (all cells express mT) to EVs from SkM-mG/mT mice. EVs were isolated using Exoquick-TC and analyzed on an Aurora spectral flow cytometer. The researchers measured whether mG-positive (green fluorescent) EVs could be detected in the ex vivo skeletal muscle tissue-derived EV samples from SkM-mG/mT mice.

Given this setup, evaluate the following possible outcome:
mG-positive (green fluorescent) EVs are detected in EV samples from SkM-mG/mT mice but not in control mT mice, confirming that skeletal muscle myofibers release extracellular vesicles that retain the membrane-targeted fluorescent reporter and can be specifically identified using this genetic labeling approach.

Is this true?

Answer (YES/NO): YES